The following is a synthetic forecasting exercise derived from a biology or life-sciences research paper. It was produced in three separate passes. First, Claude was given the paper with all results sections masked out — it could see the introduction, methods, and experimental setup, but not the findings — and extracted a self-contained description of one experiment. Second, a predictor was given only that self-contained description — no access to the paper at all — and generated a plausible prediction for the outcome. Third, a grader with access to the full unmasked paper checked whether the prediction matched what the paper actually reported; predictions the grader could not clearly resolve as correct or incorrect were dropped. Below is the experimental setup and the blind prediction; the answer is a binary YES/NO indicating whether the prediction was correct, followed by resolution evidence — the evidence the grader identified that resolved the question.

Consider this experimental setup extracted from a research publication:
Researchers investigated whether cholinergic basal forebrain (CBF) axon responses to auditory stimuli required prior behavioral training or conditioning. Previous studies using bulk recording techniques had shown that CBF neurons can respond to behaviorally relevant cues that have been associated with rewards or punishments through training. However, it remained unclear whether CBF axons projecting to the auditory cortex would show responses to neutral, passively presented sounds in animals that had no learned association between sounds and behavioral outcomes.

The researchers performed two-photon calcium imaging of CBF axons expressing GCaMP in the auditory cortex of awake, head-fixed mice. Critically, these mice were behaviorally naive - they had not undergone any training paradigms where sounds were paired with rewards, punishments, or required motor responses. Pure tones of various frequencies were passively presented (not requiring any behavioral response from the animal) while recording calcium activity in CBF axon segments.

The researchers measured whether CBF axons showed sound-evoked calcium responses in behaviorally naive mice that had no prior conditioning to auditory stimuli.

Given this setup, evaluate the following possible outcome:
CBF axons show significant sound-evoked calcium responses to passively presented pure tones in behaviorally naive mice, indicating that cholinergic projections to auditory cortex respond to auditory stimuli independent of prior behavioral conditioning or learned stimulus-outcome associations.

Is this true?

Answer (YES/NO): YES